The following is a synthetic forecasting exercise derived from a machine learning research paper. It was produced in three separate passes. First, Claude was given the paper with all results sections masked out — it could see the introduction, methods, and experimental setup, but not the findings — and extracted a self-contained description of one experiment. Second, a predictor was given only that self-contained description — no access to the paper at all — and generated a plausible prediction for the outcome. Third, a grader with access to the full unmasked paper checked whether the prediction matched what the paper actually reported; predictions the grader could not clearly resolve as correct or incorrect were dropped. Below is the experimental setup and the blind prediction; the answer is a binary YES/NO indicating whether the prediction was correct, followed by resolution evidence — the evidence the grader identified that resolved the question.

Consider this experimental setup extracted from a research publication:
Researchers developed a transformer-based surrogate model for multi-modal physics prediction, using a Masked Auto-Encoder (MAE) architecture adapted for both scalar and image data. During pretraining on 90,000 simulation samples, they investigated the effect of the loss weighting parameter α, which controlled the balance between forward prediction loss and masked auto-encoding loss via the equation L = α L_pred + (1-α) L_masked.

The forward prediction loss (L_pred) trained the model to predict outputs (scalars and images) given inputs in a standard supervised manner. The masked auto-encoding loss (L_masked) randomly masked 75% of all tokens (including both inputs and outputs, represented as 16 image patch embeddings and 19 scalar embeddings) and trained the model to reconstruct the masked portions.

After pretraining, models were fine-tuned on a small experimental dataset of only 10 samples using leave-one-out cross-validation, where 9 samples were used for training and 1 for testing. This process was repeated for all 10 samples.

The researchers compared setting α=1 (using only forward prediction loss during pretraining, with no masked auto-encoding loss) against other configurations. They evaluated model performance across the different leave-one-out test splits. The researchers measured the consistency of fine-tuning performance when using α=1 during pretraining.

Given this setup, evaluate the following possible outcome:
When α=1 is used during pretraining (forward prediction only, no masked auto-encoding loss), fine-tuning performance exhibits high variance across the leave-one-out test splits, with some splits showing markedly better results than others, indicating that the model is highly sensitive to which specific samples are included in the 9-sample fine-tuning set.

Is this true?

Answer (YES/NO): YES